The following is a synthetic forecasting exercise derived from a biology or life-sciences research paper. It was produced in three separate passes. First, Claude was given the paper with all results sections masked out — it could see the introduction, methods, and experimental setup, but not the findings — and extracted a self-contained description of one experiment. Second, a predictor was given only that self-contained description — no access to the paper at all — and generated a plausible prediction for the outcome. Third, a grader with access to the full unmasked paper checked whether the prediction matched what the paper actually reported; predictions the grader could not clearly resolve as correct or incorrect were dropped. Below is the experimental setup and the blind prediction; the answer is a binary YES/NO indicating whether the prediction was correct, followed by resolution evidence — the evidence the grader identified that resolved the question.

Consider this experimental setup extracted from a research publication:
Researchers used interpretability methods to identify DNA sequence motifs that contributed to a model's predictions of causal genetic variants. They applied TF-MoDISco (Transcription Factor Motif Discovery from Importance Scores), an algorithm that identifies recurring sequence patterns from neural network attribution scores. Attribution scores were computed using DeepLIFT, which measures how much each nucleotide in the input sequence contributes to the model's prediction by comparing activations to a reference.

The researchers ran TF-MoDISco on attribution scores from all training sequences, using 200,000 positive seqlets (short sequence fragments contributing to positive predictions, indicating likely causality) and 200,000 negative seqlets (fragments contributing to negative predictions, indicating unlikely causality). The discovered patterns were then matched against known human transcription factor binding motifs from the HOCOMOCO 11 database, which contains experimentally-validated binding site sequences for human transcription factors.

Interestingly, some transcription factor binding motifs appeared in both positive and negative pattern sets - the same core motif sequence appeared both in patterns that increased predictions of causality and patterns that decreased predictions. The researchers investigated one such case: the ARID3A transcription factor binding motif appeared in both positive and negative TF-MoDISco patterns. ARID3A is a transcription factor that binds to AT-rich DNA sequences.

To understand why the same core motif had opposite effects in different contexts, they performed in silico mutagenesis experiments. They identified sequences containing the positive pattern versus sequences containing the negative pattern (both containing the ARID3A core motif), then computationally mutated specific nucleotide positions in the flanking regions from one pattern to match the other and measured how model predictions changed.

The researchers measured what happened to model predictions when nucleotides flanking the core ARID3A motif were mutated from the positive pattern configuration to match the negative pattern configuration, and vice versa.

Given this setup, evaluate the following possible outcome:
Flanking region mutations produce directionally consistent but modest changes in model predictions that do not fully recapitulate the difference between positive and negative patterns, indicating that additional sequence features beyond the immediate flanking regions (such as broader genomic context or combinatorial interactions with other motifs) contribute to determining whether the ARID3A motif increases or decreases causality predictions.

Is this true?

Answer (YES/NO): YES